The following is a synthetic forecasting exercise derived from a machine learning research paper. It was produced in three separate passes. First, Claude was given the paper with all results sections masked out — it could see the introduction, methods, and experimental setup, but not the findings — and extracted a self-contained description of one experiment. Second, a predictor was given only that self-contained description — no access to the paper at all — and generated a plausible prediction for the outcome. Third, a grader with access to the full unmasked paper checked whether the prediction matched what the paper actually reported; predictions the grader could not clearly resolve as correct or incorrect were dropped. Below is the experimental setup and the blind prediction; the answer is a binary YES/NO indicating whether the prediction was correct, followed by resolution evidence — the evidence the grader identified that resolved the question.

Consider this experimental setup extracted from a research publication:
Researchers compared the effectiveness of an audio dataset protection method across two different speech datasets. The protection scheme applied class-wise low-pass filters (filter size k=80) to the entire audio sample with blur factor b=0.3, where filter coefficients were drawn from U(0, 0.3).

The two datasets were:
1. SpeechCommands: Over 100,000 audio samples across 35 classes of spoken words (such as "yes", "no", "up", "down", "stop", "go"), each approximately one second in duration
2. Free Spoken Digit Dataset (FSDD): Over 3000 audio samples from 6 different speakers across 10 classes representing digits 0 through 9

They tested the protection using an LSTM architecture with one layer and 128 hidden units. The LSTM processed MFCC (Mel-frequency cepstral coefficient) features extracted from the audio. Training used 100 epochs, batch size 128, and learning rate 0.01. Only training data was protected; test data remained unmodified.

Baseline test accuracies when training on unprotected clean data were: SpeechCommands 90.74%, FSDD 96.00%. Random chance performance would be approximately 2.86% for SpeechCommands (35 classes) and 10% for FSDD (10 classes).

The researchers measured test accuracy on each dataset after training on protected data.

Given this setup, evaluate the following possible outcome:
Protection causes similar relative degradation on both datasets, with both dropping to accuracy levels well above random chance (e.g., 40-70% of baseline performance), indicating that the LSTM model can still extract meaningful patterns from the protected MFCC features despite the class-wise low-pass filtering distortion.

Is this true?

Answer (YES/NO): NO